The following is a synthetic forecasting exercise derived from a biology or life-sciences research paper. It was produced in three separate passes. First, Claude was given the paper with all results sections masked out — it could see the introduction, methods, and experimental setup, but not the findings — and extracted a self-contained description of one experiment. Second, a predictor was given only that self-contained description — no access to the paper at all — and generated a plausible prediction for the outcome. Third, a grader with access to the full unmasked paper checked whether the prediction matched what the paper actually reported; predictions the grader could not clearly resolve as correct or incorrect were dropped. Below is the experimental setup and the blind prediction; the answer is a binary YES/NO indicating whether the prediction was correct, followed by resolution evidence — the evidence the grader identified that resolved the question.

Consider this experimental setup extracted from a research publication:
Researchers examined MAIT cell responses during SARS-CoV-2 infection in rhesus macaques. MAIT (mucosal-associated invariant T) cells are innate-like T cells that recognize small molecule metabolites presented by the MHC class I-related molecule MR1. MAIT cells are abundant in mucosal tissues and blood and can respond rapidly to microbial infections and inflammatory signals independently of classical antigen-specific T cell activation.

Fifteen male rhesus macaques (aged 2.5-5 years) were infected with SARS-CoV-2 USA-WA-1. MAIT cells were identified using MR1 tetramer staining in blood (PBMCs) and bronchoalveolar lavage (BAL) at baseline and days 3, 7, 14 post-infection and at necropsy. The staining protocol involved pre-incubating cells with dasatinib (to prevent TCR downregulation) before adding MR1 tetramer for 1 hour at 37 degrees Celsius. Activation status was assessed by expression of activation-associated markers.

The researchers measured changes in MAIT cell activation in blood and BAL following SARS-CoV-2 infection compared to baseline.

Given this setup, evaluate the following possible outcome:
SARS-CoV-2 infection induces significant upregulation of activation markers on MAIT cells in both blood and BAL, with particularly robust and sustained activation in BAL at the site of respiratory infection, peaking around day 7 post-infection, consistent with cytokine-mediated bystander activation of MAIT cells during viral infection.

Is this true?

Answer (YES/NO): NO